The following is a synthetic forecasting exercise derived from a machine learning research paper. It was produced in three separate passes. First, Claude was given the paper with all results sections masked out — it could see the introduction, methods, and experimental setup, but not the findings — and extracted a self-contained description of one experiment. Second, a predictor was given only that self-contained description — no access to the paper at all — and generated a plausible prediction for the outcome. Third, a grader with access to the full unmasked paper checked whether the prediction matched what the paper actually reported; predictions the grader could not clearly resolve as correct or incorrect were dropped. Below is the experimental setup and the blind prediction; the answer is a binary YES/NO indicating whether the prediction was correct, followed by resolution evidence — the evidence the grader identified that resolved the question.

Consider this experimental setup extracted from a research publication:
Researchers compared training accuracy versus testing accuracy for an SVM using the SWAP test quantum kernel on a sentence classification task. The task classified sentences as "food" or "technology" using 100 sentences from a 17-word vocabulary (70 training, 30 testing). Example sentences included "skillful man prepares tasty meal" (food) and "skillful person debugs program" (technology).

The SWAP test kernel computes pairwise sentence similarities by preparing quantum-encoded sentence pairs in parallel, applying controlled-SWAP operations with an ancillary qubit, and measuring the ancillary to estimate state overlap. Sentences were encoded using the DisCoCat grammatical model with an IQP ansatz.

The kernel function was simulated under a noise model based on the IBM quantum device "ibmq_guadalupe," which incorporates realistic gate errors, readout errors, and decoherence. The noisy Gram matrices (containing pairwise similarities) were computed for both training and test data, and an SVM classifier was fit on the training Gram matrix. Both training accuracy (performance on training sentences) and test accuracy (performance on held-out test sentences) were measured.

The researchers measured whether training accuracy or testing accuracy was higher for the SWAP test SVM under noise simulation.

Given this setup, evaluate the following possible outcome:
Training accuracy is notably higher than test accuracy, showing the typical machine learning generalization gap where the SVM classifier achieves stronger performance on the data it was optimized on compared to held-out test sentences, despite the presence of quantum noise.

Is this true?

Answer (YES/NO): NO